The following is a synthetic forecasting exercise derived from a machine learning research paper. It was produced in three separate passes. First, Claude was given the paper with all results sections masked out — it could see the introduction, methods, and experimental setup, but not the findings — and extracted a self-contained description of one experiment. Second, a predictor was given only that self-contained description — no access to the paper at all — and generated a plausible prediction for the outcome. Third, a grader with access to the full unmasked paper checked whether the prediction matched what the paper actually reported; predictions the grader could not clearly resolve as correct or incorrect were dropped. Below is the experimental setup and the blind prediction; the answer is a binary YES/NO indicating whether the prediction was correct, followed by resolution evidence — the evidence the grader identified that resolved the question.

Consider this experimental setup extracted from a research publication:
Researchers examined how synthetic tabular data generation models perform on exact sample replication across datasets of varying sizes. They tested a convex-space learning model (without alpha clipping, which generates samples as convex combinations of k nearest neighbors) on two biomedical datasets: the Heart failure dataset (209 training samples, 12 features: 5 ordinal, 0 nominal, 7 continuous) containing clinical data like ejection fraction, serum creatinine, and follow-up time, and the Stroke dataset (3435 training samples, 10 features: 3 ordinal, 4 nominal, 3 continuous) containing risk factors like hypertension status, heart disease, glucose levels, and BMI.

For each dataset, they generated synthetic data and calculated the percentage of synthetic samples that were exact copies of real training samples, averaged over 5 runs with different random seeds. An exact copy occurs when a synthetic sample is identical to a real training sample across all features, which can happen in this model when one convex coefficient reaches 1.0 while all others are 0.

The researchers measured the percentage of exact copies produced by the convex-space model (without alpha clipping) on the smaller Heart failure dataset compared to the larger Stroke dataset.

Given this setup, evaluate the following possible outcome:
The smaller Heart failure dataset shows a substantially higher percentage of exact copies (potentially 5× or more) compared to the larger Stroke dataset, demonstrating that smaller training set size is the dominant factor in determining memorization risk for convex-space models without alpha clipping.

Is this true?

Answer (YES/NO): YES